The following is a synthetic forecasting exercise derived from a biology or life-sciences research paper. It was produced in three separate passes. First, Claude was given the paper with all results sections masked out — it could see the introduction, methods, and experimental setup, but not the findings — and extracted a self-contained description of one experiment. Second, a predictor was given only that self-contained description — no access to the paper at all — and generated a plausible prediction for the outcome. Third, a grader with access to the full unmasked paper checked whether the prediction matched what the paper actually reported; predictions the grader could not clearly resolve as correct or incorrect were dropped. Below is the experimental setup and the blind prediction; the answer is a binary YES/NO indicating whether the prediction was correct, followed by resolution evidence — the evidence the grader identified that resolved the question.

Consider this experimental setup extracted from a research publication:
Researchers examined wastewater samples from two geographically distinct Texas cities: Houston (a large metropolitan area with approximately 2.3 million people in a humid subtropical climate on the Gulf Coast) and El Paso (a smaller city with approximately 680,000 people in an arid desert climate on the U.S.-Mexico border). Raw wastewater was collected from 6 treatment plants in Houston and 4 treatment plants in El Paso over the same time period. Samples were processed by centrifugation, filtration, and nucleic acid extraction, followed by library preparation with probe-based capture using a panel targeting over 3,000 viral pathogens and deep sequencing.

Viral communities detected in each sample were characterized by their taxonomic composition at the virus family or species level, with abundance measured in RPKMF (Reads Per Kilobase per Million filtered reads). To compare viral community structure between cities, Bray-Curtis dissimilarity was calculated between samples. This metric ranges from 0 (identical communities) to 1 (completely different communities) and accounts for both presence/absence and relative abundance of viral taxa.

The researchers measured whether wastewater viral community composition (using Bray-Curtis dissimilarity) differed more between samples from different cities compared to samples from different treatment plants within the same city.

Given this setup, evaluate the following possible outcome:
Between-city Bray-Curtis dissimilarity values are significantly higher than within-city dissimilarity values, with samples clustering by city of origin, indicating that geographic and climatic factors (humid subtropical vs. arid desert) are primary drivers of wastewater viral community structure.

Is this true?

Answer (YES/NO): YES